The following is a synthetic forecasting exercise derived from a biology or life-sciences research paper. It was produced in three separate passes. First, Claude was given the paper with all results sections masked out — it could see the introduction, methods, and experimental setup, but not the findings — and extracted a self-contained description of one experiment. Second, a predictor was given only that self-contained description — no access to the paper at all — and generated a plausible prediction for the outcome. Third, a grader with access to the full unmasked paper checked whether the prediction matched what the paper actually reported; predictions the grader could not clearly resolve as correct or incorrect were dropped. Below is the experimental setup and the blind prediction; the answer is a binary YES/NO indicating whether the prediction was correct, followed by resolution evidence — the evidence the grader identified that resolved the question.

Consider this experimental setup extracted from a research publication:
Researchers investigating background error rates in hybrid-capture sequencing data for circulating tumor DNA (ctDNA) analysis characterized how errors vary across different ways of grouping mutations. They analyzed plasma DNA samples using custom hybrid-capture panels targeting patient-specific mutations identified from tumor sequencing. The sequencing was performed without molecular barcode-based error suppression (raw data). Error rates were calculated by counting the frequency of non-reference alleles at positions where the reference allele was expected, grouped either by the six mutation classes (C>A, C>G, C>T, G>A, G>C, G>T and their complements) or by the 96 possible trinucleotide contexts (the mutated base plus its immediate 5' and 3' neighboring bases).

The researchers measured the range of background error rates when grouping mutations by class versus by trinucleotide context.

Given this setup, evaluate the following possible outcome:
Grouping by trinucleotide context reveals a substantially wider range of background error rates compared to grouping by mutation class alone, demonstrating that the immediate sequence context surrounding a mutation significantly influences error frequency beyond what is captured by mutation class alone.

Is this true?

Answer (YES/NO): YES